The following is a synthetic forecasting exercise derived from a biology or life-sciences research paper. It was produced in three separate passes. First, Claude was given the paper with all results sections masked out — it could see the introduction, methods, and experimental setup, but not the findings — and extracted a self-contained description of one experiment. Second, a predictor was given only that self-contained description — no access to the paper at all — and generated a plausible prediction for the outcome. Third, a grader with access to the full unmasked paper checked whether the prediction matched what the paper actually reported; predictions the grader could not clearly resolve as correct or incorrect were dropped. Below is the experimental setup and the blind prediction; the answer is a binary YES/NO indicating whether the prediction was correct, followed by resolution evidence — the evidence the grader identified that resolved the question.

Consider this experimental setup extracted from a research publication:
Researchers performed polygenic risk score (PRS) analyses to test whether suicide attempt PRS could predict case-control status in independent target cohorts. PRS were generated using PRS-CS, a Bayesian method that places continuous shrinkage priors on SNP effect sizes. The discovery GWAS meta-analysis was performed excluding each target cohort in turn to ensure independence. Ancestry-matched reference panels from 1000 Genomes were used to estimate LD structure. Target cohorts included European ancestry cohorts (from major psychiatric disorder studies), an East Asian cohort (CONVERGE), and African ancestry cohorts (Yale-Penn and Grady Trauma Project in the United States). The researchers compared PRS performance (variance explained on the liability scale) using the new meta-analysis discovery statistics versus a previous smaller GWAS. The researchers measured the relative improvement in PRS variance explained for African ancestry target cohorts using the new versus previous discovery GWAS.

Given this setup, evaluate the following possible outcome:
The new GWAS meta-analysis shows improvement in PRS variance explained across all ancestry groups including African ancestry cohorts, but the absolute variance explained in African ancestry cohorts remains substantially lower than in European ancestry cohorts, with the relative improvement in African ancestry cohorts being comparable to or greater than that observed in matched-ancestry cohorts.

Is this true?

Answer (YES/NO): YES